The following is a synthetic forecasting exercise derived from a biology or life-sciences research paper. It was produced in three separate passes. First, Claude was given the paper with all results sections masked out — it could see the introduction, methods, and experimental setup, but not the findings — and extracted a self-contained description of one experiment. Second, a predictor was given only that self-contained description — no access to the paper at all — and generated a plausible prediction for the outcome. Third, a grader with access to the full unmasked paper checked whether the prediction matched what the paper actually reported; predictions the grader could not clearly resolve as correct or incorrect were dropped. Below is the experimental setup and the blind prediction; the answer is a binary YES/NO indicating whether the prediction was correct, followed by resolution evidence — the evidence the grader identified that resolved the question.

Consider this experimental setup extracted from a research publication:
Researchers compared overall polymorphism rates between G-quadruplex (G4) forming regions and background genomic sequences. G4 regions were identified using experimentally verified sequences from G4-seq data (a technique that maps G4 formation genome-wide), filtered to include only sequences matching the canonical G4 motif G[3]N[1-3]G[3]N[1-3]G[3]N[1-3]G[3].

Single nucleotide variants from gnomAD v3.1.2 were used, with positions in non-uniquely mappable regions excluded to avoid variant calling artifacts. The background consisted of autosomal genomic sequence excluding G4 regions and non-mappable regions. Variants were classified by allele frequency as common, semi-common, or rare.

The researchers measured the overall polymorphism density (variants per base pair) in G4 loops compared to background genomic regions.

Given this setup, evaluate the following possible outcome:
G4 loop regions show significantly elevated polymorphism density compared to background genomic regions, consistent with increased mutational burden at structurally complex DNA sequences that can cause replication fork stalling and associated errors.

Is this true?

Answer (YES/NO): YES